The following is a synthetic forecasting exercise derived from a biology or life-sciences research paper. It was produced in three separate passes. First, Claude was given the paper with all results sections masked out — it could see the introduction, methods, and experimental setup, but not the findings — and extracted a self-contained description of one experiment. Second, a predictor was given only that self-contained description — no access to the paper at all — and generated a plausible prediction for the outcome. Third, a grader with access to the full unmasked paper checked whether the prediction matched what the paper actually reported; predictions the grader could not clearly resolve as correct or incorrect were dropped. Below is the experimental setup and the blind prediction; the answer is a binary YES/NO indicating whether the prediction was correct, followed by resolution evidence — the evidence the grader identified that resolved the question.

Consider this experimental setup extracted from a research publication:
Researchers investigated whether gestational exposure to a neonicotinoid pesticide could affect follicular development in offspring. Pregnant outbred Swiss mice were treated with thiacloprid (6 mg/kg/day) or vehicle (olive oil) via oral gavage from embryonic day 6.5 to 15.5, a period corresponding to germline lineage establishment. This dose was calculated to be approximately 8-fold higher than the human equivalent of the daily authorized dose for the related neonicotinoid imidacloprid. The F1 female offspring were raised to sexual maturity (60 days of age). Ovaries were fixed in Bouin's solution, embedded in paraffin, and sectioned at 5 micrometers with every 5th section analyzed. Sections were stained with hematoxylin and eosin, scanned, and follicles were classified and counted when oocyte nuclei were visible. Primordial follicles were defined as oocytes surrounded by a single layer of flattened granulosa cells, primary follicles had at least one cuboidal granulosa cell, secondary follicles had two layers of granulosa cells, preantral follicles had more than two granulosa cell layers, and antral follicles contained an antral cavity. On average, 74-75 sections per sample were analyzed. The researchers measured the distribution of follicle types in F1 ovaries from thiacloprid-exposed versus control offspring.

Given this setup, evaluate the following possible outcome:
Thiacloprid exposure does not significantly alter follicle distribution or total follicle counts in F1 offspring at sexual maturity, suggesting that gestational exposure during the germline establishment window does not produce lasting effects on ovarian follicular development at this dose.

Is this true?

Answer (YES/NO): NO